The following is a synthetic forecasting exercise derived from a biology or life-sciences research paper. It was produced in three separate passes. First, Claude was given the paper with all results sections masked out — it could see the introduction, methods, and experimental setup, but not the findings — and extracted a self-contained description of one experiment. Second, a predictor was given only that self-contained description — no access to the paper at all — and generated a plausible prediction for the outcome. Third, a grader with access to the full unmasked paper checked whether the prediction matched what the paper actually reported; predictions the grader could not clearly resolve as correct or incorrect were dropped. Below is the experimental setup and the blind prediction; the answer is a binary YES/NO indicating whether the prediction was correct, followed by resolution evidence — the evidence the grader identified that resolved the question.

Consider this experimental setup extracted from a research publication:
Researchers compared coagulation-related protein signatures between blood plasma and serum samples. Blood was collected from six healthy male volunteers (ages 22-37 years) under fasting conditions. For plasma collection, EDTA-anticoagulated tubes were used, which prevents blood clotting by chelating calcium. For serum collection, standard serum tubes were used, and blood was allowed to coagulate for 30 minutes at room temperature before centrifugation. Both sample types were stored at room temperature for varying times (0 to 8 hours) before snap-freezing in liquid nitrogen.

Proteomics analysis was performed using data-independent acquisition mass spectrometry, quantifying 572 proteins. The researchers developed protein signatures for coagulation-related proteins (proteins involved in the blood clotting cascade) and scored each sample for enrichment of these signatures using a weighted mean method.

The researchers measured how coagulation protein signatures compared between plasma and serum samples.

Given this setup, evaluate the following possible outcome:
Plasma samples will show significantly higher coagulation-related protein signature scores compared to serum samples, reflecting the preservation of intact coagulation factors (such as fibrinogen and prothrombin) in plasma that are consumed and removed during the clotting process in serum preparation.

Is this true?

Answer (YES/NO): NO